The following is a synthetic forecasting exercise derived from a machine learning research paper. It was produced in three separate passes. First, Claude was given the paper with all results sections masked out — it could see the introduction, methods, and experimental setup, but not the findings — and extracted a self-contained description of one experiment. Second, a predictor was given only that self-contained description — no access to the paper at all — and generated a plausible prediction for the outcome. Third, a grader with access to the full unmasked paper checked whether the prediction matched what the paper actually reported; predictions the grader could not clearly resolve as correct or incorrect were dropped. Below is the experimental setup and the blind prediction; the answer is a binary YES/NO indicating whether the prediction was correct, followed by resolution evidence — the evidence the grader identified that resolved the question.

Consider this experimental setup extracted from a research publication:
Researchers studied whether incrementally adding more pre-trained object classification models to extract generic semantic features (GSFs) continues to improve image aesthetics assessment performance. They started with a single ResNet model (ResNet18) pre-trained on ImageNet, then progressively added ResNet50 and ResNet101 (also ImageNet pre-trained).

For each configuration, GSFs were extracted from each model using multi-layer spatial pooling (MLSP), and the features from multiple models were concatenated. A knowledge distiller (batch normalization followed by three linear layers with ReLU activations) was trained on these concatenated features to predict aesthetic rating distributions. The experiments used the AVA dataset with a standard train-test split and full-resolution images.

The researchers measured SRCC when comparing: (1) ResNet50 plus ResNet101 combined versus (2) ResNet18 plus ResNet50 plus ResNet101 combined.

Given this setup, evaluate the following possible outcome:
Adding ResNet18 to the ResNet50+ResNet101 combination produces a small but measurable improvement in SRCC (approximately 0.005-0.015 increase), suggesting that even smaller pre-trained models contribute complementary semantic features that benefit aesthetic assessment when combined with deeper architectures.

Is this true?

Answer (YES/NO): NO